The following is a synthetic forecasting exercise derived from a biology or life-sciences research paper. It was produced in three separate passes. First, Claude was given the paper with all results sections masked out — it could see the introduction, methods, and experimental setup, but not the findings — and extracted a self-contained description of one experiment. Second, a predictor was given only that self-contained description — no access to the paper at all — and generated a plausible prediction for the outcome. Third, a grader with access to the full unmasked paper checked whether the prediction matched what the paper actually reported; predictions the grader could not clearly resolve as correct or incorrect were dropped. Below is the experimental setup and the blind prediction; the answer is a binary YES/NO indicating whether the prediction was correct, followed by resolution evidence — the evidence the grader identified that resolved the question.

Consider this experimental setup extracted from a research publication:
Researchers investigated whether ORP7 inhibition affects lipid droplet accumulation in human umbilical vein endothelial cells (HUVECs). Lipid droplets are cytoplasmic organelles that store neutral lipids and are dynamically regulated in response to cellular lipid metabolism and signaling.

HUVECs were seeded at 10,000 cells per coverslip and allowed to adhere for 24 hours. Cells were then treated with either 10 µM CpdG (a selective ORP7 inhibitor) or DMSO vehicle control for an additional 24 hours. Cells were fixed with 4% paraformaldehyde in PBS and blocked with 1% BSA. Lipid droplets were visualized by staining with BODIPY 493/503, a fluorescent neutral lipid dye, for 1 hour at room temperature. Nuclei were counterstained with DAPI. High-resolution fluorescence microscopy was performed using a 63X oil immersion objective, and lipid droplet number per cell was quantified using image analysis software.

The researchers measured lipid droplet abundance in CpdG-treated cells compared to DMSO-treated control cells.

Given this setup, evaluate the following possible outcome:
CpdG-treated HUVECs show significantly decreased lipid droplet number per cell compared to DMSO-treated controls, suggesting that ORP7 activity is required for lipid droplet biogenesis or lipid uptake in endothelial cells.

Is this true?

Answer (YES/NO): NO